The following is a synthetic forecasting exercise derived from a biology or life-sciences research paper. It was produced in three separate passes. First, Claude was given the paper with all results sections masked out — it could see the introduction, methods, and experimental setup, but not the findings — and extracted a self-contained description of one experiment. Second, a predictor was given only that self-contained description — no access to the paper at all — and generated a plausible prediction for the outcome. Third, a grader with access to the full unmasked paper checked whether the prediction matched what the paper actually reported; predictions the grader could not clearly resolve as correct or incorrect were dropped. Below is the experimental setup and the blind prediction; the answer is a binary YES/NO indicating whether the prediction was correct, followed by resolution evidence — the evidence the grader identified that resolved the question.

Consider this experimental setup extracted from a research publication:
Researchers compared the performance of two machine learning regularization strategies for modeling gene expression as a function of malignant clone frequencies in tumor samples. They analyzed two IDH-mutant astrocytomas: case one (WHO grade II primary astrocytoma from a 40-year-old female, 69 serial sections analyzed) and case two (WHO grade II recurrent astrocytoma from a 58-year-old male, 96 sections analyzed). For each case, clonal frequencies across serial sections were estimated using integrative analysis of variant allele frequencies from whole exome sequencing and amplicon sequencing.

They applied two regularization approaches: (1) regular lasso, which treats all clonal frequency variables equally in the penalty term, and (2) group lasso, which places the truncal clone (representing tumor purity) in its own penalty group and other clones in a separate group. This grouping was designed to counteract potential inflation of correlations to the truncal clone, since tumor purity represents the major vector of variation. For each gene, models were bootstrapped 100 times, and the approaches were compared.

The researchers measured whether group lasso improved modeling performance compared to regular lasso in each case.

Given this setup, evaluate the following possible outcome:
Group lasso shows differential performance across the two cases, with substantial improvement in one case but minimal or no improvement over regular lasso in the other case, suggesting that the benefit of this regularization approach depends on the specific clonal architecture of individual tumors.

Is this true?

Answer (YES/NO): YES